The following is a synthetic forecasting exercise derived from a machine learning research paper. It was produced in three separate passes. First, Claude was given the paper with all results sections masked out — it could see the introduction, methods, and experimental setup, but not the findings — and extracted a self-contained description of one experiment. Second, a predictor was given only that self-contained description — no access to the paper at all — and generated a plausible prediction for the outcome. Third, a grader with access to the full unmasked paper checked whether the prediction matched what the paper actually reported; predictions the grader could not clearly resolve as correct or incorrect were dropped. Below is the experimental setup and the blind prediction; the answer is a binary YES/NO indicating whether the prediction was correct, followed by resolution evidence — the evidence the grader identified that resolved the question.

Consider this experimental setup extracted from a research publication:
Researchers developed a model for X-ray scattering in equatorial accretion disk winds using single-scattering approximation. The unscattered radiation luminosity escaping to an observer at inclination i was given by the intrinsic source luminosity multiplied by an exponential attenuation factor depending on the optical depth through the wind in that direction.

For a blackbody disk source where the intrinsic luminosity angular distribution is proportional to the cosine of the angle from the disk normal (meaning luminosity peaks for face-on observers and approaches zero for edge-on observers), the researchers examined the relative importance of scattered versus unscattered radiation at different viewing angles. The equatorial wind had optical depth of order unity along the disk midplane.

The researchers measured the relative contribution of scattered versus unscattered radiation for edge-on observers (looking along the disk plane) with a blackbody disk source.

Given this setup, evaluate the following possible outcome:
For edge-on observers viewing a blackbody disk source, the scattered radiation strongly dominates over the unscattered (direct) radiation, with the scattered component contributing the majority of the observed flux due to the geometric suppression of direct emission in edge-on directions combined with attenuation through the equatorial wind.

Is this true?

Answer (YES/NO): YES